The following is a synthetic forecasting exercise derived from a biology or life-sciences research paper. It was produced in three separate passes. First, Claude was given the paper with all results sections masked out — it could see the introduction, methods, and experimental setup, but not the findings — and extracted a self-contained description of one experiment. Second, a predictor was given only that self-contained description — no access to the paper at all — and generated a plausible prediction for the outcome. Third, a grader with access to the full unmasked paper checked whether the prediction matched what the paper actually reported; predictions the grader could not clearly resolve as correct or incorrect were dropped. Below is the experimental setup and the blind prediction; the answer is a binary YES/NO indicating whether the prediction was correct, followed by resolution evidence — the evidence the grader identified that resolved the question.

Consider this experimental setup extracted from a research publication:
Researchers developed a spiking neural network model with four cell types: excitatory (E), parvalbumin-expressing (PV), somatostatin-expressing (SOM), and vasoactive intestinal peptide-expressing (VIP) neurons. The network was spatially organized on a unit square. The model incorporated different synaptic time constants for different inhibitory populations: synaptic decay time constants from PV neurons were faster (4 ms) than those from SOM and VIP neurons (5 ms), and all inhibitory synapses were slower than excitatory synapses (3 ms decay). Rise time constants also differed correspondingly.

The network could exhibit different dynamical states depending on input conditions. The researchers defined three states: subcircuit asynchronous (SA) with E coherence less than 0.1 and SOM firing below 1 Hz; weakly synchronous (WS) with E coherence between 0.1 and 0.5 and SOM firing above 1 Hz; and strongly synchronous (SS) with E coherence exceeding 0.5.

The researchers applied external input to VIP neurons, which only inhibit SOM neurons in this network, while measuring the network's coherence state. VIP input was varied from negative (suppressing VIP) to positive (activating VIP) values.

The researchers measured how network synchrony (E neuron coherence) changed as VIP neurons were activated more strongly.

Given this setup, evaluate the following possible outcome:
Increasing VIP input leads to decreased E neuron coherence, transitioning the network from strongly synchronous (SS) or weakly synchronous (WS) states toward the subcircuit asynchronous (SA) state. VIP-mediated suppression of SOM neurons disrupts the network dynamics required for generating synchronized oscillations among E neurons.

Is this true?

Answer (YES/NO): NO